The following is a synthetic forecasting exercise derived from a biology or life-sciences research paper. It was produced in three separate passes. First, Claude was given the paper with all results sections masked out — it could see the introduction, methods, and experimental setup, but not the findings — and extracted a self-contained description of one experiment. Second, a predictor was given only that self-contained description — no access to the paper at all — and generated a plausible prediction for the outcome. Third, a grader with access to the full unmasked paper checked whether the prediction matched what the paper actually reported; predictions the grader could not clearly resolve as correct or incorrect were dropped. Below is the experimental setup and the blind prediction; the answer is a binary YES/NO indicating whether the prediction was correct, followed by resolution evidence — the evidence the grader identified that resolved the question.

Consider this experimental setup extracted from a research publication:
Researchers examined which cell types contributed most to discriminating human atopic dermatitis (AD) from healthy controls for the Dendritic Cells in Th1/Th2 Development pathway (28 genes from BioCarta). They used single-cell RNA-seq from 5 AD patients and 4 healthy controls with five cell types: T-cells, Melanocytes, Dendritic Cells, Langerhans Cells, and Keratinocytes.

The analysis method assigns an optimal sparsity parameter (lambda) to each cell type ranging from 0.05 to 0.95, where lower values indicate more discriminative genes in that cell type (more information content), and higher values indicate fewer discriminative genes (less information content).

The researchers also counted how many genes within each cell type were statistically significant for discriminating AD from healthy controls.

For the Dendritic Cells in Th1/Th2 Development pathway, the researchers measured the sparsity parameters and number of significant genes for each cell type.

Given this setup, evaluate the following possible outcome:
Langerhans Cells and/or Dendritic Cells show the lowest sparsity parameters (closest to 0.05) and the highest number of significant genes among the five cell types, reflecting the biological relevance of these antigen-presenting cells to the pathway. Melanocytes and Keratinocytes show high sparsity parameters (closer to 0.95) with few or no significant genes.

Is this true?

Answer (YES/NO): NO